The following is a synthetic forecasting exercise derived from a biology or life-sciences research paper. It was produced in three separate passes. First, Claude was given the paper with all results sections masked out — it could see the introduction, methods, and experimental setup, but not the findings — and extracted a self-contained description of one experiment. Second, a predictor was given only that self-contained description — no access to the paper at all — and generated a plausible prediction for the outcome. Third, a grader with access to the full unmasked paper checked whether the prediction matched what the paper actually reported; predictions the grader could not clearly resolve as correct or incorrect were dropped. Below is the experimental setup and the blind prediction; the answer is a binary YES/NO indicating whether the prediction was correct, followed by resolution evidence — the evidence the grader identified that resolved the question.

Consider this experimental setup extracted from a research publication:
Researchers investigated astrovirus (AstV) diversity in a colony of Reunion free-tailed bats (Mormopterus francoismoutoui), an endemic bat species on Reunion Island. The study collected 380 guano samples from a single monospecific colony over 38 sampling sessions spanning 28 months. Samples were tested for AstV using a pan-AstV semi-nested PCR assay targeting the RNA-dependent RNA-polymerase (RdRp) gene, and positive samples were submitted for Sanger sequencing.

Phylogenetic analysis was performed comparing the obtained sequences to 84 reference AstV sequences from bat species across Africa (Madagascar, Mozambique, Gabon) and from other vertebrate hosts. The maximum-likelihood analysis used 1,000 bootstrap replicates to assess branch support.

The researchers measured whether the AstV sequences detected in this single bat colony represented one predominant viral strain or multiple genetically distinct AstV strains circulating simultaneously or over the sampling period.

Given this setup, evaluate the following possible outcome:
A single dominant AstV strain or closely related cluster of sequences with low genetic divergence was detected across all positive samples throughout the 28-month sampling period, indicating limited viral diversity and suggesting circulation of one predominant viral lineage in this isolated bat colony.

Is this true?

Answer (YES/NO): NO